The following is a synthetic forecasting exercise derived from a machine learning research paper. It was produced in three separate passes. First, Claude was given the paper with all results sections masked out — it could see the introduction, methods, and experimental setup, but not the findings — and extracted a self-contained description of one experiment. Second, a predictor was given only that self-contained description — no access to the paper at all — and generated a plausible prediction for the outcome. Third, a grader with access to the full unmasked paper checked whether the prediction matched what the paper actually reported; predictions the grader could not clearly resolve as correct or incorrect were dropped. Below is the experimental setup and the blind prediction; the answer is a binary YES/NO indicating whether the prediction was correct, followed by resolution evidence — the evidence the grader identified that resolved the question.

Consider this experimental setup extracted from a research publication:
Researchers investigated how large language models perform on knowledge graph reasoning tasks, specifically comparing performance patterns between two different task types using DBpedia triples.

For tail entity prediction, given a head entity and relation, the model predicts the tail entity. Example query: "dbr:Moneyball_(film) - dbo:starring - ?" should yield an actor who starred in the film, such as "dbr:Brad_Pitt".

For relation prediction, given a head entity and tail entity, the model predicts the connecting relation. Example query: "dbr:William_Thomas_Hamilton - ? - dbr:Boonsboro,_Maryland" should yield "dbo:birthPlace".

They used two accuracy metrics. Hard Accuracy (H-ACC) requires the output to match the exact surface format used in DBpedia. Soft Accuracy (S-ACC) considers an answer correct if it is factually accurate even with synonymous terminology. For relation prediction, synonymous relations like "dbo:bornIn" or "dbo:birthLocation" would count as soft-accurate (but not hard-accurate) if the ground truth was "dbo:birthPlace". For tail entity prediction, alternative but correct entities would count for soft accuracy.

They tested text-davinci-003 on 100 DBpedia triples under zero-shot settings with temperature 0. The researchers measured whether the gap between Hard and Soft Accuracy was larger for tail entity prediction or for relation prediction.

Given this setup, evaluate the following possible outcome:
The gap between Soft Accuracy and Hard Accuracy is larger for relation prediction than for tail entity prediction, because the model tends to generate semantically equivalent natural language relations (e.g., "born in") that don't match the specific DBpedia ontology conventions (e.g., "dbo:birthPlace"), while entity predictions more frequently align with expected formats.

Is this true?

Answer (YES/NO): YES